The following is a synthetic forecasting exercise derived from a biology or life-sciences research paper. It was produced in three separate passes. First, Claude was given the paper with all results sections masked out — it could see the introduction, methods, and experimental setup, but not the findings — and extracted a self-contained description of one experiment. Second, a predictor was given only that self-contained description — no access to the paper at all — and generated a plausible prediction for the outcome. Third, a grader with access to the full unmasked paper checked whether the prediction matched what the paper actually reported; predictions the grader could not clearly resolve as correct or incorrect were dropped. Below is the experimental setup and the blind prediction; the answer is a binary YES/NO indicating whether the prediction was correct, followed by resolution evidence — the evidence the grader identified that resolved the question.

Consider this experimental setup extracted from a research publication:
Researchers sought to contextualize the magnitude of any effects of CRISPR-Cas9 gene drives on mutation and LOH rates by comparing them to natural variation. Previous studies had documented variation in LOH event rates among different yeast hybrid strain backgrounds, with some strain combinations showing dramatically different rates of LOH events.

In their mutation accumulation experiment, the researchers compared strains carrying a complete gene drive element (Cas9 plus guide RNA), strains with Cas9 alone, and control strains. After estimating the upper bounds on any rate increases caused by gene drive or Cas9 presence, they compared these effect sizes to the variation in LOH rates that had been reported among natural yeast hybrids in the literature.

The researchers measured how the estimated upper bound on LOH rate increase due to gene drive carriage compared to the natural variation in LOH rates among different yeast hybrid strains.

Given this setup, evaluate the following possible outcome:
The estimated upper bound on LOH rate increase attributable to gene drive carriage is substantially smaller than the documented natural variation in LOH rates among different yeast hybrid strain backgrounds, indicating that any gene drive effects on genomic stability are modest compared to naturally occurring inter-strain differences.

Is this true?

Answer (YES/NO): YES